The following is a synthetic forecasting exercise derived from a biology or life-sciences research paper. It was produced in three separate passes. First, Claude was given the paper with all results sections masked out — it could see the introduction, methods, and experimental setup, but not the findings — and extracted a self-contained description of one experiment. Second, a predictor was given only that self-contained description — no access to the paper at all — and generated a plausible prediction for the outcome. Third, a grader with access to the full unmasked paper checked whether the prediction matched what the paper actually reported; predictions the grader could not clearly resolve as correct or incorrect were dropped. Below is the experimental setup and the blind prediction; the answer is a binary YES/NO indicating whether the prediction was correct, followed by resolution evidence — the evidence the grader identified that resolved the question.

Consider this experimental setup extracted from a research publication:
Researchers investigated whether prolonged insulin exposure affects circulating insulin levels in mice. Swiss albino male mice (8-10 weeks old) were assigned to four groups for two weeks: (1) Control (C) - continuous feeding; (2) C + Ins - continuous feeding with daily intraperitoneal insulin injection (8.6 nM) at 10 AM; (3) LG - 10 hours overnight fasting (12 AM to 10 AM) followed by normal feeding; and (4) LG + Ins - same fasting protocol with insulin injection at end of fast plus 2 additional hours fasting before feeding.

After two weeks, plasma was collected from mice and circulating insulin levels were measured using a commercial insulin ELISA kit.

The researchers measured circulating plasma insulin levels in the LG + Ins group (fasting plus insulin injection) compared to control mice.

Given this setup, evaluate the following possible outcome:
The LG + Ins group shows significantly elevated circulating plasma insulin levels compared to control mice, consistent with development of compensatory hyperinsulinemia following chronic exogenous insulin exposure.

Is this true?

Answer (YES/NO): YES